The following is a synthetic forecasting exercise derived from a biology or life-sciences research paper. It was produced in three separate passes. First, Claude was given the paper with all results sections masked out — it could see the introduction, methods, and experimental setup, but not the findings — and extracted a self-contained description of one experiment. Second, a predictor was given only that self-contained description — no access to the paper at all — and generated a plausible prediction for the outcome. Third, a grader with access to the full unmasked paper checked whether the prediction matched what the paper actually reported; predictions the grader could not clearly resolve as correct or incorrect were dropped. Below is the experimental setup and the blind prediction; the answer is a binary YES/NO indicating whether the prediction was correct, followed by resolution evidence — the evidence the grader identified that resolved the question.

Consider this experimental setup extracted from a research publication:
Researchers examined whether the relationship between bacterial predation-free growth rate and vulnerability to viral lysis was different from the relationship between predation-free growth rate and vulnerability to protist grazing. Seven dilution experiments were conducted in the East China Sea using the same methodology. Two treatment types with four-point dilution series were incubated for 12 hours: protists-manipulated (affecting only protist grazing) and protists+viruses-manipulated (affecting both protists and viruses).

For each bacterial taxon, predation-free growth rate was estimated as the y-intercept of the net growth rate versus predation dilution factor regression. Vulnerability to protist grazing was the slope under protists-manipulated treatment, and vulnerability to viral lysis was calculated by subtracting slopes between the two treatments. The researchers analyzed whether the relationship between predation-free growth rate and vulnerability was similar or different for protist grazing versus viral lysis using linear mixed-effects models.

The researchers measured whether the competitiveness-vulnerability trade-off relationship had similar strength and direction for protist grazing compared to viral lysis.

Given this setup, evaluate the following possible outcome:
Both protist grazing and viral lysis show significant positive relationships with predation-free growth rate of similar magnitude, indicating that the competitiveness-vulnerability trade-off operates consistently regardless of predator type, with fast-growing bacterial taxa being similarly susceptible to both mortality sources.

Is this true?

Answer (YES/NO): NO